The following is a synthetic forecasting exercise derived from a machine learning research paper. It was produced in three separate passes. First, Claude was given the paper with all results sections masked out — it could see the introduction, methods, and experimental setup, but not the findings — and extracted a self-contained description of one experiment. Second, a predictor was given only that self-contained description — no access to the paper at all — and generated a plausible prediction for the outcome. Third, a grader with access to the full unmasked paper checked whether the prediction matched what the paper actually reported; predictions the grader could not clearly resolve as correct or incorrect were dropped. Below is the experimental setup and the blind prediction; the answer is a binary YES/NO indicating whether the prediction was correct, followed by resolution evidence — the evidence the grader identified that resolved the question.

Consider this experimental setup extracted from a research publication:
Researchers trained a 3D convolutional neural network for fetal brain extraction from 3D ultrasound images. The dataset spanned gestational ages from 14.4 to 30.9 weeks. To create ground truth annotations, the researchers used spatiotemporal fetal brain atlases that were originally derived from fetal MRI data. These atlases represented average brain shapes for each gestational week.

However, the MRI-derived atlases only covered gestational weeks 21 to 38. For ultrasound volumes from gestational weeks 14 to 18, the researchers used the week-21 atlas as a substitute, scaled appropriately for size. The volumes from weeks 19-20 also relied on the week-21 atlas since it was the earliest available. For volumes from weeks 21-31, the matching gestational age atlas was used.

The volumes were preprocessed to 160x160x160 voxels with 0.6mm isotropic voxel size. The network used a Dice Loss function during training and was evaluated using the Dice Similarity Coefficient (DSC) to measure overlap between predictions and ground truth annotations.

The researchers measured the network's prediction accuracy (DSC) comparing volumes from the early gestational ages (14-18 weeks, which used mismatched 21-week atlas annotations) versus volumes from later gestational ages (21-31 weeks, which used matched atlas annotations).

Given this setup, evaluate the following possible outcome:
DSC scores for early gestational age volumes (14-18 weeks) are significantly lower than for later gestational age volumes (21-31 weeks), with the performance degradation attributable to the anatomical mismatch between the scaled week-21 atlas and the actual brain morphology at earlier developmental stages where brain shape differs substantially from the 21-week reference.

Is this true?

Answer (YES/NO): NO